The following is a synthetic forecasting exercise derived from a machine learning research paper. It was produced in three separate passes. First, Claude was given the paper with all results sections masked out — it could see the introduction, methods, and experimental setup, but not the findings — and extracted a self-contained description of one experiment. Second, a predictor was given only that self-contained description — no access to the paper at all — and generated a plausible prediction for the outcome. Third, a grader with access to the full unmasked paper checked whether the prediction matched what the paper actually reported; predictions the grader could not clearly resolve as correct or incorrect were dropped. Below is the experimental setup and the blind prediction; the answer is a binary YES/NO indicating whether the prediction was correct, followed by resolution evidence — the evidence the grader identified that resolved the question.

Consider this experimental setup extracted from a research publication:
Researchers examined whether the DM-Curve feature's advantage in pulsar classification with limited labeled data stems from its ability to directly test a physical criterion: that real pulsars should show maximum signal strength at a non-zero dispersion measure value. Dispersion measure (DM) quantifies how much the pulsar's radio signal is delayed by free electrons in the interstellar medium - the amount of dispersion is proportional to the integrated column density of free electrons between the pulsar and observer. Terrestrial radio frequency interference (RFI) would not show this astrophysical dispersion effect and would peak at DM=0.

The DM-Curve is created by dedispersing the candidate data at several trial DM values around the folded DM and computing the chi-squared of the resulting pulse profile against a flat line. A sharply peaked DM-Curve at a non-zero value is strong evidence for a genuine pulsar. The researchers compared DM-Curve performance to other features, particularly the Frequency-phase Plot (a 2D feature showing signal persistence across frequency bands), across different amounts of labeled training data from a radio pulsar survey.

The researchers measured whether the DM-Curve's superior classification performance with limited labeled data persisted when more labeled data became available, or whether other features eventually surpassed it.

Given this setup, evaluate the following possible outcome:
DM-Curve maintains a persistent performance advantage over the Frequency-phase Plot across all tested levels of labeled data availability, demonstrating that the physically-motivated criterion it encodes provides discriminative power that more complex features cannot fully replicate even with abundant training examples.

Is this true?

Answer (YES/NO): NO